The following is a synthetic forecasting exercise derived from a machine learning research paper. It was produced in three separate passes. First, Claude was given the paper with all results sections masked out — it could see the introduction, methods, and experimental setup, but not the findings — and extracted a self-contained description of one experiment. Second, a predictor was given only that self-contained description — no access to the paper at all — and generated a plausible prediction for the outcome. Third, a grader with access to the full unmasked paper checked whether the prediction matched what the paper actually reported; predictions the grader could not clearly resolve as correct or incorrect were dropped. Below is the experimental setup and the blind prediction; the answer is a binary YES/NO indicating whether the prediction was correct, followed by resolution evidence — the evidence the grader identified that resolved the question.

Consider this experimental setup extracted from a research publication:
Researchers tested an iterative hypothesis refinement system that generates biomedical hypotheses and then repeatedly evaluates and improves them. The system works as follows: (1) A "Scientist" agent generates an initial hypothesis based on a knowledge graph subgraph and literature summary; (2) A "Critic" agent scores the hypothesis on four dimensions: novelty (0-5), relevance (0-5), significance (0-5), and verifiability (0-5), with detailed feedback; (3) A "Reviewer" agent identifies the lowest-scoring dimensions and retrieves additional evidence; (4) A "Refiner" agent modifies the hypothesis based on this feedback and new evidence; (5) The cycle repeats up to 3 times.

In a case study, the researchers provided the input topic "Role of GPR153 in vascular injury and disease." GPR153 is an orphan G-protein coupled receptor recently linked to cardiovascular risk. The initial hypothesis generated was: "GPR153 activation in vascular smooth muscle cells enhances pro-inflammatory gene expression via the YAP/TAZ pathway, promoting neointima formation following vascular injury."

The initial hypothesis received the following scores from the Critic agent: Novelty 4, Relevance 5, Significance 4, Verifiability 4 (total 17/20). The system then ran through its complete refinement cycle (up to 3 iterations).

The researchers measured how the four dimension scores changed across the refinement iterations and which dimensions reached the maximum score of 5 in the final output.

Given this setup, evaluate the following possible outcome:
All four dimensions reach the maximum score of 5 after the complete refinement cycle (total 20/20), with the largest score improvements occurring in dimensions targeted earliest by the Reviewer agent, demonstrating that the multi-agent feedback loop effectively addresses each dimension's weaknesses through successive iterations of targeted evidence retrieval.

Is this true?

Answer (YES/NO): NO